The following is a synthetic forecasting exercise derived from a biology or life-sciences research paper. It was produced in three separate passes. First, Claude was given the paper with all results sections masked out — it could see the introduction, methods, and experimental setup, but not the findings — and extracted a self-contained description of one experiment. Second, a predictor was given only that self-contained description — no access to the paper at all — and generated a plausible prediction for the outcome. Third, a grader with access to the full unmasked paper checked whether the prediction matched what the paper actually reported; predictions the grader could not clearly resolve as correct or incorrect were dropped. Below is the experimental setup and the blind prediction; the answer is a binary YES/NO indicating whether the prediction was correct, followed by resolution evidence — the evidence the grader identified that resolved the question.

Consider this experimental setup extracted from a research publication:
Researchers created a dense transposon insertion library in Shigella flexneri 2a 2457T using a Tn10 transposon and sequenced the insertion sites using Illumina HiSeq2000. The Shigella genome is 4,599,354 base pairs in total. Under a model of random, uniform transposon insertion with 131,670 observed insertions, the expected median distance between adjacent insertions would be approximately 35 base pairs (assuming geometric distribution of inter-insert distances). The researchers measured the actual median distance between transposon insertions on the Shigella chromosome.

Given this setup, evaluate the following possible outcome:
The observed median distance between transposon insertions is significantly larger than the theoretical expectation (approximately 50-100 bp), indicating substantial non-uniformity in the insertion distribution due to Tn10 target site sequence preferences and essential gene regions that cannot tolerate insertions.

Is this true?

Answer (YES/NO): NO